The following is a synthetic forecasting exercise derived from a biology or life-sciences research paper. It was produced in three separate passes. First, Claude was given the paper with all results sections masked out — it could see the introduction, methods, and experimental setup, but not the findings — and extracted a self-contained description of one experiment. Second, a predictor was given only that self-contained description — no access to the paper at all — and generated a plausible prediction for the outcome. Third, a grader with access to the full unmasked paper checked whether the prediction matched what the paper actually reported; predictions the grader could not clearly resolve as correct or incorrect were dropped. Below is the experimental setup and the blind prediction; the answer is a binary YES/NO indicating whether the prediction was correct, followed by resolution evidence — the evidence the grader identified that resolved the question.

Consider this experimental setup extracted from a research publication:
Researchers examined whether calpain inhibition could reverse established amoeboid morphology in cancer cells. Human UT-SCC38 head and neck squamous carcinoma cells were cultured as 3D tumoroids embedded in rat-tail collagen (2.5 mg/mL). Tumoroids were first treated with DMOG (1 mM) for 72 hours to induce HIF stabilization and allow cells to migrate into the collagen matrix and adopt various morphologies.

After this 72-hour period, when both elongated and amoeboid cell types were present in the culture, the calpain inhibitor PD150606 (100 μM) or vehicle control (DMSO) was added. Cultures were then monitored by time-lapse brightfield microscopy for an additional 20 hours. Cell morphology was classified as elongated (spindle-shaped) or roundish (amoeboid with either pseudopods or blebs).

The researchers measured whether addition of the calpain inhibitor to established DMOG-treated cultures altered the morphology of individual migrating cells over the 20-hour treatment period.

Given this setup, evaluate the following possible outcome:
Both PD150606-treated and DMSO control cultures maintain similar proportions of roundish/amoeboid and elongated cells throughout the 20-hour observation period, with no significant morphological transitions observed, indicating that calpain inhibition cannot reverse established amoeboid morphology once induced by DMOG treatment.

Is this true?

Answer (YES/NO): NO